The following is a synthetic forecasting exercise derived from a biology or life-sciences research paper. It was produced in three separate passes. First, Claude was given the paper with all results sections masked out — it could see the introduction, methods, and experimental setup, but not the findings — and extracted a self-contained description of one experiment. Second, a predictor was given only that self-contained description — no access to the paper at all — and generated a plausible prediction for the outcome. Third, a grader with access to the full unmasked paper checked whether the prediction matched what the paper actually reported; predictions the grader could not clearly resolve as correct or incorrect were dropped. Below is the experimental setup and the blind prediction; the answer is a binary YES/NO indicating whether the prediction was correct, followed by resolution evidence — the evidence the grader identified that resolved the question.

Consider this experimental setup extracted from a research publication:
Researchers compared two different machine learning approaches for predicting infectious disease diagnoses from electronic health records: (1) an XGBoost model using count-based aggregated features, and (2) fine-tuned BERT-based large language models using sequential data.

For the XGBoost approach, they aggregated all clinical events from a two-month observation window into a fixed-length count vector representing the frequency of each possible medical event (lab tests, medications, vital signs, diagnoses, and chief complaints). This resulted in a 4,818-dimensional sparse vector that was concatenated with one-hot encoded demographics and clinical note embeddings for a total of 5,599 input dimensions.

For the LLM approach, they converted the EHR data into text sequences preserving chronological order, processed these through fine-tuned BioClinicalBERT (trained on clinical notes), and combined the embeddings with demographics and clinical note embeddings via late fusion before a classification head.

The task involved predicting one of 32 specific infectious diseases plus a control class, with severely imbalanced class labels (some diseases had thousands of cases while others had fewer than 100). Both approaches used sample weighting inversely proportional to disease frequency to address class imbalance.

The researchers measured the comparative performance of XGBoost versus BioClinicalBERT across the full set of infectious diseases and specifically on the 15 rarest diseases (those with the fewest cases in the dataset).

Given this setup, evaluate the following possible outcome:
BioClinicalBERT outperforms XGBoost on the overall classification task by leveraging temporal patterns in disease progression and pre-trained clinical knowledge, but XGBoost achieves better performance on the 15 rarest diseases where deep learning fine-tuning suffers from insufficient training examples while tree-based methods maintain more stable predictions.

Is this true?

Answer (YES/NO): NO